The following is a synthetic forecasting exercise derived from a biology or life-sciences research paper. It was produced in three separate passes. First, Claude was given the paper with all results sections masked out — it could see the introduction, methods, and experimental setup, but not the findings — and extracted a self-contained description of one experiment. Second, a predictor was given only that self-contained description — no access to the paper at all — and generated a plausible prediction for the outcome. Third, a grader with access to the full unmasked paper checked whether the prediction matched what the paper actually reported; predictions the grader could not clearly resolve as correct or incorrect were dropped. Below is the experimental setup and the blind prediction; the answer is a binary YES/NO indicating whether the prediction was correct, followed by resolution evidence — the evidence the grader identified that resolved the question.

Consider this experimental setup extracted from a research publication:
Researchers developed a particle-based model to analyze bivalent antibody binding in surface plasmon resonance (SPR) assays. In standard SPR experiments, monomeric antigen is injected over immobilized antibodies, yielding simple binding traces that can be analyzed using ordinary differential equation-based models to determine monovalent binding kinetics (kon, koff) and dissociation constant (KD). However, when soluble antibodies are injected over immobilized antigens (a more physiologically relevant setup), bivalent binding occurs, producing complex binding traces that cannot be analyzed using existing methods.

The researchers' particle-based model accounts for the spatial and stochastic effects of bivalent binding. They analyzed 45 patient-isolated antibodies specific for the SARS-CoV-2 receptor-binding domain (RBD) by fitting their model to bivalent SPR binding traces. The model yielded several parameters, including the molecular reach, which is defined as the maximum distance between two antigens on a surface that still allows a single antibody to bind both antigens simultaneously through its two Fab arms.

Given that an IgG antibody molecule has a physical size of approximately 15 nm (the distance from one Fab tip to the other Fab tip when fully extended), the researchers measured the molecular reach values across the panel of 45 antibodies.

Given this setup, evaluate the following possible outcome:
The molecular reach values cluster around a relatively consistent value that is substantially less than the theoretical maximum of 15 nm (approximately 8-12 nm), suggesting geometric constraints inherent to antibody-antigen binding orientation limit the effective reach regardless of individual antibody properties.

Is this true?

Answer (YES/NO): NO